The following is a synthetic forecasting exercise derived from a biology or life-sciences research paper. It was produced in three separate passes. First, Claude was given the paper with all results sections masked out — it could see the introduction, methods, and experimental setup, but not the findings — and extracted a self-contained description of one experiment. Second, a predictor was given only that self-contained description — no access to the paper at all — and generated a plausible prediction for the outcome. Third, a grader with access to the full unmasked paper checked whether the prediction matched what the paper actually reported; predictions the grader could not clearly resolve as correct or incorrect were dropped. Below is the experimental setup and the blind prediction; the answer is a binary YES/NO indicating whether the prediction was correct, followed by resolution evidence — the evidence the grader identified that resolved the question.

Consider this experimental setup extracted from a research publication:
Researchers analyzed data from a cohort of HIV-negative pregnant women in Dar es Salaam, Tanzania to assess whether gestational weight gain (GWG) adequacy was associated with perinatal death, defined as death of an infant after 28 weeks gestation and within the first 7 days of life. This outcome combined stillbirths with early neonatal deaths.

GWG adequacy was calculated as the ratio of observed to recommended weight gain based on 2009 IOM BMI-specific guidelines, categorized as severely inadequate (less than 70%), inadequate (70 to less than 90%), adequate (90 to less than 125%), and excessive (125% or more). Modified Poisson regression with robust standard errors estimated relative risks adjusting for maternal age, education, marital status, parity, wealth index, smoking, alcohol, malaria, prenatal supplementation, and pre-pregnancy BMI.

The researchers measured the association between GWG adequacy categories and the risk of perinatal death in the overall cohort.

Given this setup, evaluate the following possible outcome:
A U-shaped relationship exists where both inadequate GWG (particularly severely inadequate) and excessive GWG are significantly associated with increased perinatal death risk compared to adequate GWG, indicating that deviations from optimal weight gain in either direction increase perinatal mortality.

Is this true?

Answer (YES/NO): NO